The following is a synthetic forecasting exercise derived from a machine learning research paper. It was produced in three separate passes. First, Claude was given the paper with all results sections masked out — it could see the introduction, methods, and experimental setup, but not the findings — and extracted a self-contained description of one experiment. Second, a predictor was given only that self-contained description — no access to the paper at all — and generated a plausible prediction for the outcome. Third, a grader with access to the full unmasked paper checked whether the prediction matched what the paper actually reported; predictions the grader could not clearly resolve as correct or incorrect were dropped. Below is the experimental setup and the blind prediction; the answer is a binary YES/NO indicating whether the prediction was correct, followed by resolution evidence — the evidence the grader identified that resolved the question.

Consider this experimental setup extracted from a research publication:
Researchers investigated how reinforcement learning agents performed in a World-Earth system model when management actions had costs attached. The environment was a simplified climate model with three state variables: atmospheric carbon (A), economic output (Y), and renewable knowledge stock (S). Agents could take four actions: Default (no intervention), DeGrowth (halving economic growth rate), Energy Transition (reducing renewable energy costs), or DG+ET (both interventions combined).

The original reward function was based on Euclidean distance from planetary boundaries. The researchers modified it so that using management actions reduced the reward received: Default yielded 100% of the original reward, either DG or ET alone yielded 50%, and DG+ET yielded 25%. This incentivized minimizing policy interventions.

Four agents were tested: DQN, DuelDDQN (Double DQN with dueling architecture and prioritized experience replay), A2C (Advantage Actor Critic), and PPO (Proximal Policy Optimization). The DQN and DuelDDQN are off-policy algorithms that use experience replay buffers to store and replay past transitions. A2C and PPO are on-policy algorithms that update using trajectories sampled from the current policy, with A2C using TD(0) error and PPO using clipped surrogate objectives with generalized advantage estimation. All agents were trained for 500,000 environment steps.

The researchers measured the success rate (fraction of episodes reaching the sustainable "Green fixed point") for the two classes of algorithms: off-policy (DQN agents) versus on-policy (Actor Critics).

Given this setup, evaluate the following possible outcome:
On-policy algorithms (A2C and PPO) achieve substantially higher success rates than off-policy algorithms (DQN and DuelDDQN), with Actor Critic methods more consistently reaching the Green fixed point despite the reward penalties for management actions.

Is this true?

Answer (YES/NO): NO